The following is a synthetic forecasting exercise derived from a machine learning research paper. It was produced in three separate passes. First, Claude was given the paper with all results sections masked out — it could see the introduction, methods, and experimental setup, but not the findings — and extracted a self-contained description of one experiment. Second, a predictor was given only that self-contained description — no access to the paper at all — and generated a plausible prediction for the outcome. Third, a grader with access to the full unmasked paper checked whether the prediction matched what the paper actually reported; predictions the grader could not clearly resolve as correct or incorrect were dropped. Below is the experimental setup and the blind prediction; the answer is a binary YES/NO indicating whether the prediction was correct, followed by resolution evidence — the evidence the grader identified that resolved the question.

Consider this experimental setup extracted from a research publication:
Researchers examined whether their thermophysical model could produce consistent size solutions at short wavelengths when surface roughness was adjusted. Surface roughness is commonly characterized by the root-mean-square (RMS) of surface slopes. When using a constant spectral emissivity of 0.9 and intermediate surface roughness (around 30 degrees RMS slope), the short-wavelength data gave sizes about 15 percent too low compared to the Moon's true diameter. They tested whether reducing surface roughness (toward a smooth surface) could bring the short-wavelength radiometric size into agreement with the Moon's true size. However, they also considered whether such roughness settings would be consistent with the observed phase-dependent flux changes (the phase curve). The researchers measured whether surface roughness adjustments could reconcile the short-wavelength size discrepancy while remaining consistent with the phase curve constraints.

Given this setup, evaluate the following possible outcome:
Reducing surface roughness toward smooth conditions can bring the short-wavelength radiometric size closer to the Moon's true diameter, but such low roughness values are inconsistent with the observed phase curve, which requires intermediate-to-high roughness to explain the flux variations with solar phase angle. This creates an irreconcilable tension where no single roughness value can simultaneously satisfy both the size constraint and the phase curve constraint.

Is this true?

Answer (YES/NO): YES